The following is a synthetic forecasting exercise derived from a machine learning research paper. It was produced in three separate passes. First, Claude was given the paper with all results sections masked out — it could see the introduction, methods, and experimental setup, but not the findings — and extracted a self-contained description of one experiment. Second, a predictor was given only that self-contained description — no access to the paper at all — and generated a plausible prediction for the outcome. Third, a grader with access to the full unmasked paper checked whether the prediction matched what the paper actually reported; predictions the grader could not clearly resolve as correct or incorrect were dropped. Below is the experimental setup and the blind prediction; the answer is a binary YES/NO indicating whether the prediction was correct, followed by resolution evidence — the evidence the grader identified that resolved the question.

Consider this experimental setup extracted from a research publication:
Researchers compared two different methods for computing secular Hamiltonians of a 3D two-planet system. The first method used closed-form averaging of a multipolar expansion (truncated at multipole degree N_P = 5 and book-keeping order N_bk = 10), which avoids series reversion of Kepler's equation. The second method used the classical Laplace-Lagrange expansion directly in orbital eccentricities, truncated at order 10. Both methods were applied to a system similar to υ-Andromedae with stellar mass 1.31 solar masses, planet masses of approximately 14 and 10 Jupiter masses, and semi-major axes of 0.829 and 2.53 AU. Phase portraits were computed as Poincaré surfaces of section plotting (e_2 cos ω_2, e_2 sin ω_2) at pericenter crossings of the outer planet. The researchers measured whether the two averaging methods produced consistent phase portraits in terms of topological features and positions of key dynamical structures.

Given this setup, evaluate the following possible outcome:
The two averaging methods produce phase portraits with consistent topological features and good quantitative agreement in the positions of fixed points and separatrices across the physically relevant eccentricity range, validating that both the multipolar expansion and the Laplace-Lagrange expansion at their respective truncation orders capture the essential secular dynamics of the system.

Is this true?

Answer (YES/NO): YES